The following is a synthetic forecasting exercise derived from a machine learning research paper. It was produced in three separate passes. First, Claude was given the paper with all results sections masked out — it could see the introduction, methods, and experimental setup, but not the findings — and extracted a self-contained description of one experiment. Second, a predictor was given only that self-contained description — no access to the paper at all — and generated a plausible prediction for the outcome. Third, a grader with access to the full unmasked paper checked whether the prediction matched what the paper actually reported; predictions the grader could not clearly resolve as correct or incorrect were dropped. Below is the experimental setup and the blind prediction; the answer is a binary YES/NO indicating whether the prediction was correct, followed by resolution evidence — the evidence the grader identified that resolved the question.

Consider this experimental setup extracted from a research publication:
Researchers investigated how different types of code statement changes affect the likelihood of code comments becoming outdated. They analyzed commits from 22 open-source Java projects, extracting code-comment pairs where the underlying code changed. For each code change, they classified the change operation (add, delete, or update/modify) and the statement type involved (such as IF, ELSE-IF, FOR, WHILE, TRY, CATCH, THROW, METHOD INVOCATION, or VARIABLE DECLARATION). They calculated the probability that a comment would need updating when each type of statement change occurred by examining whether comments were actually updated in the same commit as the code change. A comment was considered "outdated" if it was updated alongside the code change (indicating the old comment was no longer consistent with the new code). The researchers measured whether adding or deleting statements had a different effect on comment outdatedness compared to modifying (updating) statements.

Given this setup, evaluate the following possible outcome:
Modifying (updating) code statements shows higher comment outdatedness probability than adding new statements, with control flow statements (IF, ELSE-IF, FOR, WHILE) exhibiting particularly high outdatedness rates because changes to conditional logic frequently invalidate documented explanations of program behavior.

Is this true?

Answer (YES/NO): NO